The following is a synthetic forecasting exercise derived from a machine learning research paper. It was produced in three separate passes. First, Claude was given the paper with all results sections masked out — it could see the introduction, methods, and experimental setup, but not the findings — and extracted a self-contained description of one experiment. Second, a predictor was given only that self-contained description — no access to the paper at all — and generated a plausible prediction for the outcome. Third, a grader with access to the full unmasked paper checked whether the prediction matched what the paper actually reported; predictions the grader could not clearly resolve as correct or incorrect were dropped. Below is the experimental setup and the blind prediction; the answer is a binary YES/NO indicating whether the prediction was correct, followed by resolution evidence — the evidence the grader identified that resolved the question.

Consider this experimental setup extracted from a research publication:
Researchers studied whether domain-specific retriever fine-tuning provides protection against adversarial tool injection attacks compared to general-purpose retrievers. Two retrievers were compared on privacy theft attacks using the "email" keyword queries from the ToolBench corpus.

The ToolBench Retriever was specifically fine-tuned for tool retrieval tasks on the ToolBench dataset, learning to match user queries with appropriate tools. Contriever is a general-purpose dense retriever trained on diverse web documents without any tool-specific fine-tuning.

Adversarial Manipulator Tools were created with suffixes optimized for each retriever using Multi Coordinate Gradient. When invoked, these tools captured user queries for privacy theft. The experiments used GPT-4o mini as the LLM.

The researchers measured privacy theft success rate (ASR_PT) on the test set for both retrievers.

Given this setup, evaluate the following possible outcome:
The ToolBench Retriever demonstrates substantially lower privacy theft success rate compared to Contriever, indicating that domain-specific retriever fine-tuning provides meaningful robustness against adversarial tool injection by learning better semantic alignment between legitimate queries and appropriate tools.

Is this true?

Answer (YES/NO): NO